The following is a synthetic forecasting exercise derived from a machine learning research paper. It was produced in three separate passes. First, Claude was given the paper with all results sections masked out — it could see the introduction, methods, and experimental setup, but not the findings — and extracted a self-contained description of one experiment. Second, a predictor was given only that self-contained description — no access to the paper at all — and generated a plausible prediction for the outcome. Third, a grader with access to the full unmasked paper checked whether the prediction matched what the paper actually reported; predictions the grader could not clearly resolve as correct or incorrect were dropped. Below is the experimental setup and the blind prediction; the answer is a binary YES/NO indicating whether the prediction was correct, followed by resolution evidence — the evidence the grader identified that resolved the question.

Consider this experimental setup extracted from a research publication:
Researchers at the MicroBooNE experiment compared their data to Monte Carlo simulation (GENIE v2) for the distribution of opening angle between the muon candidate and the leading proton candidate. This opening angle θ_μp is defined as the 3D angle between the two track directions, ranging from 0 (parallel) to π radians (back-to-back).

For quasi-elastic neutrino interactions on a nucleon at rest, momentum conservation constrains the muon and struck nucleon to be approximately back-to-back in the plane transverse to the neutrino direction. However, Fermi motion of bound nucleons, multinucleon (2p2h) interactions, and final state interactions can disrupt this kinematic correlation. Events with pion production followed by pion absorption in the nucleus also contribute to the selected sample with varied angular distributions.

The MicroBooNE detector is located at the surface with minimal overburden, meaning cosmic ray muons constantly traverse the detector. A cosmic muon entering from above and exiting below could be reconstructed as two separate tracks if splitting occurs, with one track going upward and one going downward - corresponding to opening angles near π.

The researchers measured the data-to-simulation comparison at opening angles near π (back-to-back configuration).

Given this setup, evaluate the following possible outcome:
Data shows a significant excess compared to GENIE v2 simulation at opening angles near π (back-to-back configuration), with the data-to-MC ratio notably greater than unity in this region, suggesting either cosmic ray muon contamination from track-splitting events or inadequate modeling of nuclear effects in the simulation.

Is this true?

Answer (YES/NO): NO